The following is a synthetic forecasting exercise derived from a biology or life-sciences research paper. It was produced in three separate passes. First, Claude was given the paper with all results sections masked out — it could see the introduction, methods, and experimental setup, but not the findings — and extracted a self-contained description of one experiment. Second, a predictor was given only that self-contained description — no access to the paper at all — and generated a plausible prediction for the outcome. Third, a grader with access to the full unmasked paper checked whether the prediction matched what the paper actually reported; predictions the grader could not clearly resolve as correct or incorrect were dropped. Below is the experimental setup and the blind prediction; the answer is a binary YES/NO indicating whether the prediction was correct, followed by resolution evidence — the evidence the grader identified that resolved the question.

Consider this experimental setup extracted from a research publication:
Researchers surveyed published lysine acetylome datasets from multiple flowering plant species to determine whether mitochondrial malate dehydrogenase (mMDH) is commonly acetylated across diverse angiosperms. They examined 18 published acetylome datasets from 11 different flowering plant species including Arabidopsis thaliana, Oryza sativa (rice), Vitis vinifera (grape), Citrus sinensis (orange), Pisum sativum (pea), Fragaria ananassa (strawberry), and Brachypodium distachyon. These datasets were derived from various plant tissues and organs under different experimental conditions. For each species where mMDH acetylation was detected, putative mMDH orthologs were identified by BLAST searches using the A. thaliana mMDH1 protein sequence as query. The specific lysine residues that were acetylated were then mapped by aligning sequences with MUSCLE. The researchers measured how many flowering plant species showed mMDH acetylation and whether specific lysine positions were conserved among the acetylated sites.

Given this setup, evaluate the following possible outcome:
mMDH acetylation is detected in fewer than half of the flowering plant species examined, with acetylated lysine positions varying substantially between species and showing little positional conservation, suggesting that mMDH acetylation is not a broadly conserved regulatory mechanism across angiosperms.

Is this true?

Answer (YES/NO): NO